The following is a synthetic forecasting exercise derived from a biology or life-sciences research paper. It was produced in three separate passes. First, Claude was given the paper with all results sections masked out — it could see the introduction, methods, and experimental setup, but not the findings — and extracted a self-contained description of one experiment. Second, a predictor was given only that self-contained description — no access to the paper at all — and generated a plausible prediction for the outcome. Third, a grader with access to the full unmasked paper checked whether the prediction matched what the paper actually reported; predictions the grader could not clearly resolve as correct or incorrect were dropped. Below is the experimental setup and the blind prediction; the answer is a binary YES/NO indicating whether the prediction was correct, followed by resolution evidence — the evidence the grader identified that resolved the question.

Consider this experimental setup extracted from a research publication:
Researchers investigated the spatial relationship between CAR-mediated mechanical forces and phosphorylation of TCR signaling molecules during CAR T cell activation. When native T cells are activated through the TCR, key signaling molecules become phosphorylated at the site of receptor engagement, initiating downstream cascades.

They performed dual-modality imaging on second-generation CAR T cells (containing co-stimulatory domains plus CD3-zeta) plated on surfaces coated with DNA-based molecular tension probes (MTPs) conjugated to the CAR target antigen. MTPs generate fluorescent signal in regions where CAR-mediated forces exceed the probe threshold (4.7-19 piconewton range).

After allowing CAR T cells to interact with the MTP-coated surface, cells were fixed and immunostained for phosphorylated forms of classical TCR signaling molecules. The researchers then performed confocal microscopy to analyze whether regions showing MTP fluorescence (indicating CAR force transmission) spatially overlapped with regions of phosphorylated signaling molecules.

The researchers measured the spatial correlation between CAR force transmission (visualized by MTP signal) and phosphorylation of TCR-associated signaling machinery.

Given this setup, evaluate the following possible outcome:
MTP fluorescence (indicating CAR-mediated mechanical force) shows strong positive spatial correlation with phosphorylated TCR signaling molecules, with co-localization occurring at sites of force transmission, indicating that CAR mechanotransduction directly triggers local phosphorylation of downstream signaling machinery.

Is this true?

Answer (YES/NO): YES